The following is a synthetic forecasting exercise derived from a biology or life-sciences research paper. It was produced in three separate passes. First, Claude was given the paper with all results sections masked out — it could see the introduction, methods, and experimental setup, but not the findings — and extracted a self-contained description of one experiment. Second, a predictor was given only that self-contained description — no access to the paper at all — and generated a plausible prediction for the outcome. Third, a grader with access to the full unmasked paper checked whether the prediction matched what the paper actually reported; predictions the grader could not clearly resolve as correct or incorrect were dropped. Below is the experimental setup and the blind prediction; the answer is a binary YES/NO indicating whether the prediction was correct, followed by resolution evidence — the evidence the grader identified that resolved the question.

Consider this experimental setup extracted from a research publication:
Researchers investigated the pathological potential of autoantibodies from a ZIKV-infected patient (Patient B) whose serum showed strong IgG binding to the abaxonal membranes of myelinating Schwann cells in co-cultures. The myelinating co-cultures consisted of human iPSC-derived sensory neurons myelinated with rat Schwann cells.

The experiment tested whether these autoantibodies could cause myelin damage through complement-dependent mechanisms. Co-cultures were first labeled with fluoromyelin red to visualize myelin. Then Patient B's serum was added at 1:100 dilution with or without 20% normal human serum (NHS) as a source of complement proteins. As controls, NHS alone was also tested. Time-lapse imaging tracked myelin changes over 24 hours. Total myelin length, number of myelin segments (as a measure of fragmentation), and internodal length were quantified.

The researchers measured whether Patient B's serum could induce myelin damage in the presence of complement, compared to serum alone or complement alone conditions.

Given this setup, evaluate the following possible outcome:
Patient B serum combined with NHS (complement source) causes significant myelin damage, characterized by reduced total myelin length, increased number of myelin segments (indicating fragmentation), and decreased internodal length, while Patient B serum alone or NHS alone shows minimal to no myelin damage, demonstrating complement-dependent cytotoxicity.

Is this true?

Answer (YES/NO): YES